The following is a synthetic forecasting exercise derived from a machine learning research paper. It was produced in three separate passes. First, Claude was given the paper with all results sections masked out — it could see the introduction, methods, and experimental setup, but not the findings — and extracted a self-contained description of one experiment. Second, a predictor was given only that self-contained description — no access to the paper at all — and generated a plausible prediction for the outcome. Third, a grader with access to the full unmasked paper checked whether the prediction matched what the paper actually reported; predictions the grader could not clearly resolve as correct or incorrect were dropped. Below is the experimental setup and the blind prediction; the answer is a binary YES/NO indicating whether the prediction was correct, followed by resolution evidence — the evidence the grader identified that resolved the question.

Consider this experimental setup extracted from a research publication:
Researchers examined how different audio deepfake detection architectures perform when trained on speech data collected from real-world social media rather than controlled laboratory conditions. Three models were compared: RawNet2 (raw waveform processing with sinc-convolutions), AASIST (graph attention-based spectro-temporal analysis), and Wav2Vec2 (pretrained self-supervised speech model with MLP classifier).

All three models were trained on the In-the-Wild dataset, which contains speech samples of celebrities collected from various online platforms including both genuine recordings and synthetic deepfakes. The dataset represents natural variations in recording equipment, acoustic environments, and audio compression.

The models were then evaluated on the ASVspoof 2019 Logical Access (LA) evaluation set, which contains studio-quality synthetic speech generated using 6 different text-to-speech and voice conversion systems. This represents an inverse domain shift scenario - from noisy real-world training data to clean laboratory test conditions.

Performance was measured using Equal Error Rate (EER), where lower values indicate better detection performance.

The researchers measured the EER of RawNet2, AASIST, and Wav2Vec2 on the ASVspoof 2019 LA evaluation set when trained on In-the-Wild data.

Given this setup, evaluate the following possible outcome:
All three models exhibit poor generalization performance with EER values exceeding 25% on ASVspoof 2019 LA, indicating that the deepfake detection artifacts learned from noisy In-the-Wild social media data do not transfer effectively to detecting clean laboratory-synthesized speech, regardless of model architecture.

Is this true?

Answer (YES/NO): NO